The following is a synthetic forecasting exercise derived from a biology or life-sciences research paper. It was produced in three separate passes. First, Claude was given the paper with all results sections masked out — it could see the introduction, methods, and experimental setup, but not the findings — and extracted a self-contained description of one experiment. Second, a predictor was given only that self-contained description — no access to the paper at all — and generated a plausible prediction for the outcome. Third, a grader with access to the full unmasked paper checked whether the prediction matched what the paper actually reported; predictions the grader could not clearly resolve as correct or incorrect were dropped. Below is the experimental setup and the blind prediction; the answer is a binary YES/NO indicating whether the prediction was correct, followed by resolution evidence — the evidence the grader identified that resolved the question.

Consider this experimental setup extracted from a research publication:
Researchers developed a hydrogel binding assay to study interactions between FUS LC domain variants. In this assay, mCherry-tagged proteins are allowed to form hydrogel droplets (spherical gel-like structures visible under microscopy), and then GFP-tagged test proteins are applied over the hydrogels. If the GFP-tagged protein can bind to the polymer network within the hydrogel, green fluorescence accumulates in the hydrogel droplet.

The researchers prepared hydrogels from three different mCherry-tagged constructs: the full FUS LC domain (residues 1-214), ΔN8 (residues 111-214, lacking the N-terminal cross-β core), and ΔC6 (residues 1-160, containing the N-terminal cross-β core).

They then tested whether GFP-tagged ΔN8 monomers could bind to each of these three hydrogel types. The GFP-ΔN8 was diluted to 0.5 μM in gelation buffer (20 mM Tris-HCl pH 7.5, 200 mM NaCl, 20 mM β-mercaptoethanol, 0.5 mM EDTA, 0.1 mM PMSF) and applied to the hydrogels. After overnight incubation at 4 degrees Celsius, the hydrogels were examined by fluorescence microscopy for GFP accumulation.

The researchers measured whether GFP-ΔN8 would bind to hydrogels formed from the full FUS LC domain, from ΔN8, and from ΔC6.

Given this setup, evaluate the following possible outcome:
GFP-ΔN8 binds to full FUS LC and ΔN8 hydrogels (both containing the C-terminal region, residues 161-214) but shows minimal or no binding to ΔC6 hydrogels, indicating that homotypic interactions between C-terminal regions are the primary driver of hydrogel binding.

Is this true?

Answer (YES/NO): YES